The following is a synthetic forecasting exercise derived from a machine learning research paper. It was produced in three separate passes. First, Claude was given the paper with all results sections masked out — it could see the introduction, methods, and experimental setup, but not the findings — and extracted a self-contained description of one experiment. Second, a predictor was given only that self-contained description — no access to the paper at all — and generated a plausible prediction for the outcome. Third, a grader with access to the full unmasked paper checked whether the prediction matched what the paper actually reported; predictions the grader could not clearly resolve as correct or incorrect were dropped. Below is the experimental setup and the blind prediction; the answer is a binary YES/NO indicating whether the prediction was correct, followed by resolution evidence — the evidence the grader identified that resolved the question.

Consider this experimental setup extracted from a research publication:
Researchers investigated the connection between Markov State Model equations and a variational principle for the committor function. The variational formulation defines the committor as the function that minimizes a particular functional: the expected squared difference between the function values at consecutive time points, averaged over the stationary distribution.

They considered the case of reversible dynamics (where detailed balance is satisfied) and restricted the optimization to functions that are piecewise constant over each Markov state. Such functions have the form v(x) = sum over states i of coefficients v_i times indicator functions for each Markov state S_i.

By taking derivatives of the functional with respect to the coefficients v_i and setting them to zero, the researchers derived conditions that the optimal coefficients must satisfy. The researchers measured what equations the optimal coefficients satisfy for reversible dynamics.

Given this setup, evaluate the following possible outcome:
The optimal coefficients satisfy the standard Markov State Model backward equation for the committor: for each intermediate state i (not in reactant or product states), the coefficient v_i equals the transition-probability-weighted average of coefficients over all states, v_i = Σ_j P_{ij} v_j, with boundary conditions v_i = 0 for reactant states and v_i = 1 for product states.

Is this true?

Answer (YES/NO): YES